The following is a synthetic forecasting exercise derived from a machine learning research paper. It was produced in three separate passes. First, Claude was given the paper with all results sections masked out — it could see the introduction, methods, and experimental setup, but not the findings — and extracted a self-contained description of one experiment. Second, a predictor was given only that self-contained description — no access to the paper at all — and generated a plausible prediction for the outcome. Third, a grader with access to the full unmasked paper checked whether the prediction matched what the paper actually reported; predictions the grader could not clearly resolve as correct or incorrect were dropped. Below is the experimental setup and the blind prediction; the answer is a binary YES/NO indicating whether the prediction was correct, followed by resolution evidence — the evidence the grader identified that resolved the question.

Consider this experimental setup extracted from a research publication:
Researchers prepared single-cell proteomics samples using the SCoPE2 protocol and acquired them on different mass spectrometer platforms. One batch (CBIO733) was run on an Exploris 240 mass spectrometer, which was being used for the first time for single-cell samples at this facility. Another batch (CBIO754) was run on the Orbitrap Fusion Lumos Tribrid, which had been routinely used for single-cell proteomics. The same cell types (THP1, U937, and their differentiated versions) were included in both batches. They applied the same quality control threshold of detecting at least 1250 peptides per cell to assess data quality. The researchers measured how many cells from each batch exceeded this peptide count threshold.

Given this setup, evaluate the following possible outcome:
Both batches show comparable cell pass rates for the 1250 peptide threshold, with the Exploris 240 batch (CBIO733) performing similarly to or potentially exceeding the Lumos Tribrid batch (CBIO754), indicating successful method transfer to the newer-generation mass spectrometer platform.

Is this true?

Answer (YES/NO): NO